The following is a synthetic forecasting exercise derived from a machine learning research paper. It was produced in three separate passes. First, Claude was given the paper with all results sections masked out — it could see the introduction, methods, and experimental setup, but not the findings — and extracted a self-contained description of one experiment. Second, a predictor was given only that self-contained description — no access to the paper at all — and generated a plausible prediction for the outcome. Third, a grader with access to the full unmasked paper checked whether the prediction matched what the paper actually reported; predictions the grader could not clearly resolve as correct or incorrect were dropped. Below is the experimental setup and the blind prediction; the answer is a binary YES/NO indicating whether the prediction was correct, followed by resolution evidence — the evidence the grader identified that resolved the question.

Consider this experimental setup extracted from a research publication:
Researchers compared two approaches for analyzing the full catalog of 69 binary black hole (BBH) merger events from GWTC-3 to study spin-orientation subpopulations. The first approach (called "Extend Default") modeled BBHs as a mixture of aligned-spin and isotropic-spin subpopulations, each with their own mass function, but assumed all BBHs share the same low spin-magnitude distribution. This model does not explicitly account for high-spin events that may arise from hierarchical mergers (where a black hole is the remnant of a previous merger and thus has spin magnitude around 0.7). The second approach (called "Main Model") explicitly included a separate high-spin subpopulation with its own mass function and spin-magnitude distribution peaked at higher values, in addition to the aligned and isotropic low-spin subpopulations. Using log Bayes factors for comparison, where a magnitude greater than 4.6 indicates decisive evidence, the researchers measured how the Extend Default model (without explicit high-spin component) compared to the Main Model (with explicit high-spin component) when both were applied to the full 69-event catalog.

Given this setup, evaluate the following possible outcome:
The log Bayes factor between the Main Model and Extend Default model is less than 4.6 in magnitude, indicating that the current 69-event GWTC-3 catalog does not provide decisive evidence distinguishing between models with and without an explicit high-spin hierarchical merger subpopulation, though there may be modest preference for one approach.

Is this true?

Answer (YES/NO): NO